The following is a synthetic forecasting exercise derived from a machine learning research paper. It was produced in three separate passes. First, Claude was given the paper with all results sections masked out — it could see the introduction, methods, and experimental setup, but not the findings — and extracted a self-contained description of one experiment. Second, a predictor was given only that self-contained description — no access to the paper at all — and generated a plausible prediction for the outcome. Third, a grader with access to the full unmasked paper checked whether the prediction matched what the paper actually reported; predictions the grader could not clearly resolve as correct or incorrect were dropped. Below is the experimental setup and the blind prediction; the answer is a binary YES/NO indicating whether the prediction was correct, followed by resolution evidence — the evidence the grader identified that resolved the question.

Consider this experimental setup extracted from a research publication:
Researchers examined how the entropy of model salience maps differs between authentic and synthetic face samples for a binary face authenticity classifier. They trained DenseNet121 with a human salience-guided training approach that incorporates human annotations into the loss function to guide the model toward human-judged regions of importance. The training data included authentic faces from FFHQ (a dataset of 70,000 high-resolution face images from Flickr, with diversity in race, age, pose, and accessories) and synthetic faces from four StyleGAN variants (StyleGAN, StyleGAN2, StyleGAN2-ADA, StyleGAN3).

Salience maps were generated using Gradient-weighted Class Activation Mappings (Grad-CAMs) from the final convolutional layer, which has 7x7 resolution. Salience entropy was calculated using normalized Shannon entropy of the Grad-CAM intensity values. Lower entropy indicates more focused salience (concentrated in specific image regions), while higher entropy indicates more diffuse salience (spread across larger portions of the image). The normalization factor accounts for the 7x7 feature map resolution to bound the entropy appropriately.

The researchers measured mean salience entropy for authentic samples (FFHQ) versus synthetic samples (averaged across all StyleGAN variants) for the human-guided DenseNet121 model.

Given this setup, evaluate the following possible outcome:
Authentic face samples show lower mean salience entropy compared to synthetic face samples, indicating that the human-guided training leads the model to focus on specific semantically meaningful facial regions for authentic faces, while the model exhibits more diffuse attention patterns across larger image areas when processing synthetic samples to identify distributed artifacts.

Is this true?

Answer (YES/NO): NO